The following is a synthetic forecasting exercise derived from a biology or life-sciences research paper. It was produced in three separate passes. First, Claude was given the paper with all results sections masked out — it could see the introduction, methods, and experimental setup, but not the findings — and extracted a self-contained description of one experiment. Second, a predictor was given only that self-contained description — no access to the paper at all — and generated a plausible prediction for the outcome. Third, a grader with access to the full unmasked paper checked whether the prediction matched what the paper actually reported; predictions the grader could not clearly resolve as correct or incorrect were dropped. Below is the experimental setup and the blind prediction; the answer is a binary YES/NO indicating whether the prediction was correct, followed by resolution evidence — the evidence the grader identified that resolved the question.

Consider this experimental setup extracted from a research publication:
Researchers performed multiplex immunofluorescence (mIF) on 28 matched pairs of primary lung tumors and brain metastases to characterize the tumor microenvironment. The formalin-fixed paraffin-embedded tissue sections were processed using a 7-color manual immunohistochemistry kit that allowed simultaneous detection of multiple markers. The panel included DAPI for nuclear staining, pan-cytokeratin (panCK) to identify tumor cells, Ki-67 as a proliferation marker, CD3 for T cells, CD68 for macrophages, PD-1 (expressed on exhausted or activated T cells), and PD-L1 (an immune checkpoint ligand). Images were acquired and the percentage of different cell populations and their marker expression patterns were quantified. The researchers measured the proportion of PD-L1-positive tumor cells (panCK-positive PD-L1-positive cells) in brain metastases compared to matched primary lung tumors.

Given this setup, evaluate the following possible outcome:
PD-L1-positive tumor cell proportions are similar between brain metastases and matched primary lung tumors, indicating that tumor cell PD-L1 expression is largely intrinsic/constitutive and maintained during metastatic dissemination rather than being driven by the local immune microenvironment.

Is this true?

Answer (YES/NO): NO